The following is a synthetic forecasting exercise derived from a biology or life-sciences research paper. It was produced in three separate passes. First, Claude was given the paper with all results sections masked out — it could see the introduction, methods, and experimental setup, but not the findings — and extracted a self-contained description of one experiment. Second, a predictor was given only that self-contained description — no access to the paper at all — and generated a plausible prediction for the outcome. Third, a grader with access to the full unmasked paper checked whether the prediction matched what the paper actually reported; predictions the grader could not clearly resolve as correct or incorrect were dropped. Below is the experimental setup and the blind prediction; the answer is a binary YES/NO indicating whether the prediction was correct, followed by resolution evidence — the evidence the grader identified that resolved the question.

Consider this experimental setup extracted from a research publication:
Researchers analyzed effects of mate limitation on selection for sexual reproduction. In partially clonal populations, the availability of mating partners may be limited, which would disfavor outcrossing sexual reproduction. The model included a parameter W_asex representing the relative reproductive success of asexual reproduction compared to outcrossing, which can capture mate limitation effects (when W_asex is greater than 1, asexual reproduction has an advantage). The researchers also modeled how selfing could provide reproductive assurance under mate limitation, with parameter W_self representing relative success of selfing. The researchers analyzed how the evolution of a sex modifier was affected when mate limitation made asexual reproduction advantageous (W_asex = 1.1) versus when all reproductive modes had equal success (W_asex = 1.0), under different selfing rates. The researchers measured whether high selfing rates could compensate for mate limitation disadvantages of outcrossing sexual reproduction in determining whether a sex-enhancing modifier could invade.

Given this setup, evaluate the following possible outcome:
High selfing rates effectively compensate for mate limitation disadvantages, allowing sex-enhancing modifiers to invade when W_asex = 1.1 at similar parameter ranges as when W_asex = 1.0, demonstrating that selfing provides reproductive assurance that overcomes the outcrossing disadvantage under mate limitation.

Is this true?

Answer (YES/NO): NO